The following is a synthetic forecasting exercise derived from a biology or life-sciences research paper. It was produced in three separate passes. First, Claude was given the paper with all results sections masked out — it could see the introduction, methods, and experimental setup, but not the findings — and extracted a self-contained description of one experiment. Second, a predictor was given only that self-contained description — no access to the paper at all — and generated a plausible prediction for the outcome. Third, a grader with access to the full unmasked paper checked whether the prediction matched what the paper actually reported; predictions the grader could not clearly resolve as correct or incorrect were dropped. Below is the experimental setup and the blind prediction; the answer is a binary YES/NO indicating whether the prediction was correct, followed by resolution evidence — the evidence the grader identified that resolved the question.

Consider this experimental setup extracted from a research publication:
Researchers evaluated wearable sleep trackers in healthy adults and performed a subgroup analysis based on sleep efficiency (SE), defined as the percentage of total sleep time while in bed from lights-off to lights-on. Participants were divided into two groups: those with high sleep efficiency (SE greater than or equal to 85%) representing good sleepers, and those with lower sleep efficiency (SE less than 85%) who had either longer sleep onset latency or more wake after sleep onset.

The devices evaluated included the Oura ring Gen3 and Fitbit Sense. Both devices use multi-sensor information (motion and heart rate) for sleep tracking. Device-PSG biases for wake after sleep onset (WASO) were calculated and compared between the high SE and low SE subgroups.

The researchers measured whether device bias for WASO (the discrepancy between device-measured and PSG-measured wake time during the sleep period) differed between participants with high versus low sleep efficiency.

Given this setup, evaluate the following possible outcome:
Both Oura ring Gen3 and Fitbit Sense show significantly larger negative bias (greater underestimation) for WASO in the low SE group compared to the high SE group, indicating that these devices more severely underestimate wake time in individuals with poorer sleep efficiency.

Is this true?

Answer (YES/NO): YES